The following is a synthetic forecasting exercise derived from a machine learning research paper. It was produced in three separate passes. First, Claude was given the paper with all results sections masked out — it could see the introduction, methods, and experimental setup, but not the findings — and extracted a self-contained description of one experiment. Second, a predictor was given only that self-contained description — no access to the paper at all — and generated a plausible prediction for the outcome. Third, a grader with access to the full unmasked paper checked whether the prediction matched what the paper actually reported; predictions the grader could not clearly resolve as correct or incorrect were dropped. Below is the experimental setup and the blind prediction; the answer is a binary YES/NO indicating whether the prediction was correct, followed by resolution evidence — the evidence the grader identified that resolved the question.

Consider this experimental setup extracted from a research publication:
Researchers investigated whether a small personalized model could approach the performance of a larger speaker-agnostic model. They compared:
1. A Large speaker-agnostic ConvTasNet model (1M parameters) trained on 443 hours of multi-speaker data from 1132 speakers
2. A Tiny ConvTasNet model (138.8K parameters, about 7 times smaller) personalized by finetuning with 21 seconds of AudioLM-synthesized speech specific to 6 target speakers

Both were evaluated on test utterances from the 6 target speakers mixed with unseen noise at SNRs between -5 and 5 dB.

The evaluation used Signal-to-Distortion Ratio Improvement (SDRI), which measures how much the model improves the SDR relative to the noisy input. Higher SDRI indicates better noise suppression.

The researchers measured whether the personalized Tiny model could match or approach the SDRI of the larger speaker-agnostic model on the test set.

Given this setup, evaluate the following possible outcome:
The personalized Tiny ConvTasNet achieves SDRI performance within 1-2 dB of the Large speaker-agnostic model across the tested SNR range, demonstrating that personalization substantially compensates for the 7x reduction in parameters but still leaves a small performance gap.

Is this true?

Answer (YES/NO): YES